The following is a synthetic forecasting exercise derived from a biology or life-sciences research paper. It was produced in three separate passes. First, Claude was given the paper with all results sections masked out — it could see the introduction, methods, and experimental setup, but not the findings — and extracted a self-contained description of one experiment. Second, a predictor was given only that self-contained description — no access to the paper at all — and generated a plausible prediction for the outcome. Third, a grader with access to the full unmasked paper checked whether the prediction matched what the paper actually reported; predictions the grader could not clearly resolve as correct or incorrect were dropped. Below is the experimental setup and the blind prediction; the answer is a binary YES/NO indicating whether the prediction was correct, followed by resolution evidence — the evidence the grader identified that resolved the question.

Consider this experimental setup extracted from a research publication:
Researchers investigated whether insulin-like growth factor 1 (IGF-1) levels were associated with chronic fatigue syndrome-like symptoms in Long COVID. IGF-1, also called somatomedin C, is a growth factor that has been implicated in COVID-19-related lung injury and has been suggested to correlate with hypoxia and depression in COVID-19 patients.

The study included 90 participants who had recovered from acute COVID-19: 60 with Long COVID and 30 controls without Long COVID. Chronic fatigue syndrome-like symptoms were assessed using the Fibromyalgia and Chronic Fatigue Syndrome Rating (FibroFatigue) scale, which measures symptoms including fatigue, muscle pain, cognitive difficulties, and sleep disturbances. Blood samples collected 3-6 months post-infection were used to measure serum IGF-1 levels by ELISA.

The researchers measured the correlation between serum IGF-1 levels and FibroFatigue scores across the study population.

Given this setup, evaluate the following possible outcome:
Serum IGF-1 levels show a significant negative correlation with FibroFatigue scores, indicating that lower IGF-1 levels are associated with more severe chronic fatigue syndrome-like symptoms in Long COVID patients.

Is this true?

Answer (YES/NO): NO